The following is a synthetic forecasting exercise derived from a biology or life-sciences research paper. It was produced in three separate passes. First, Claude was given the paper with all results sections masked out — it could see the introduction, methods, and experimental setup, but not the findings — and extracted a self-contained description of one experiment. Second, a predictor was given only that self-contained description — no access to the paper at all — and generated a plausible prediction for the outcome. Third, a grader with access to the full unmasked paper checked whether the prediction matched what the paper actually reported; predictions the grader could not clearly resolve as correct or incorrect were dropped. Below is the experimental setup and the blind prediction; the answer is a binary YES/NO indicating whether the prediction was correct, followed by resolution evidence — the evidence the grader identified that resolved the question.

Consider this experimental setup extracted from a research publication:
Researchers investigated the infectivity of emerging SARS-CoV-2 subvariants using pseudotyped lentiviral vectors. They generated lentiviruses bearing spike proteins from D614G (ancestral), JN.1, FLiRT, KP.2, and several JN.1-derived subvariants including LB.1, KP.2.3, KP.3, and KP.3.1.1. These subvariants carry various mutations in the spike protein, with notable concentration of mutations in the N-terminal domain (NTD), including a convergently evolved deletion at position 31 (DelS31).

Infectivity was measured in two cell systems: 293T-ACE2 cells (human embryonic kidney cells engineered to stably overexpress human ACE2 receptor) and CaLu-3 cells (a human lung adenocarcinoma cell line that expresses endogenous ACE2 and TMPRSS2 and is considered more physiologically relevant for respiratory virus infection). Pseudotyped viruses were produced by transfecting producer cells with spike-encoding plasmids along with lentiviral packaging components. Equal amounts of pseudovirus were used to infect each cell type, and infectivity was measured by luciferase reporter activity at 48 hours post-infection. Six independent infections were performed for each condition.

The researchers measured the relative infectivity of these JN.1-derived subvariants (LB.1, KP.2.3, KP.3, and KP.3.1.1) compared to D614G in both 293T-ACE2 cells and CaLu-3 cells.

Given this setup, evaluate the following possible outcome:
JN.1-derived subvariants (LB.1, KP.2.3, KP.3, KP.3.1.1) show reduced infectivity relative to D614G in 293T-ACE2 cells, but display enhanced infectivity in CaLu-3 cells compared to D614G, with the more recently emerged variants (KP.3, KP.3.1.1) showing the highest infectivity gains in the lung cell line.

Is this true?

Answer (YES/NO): NO